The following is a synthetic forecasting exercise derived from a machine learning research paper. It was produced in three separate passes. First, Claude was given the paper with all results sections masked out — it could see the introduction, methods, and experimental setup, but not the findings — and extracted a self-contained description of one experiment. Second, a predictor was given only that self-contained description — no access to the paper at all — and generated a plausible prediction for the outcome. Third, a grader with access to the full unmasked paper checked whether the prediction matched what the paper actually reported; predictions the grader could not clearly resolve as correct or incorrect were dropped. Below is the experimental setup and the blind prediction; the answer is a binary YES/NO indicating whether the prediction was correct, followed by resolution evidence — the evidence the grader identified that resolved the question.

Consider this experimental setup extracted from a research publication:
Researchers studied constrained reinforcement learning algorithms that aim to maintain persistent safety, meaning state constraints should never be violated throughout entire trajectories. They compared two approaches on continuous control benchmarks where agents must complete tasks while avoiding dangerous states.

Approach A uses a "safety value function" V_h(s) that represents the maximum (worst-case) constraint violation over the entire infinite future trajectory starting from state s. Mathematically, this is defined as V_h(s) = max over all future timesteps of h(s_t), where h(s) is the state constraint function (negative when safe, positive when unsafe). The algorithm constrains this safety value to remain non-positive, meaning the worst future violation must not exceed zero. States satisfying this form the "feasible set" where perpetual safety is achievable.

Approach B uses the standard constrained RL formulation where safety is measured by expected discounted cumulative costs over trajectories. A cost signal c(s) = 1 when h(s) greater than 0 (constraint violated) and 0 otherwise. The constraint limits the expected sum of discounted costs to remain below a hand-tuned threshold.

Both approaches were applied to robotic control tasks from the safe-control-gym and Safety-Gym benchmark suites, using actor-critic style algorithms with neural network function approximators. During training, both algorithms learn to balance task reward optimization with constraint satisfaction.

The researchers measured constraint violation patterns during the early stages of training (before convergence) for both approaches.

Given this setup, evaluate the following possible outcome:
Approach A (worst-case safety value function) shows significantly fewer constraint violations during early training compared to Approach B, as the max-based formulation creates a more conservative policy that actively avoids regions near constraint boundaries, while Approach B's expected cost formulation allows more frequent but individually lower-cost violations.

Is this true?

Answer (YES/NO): NO